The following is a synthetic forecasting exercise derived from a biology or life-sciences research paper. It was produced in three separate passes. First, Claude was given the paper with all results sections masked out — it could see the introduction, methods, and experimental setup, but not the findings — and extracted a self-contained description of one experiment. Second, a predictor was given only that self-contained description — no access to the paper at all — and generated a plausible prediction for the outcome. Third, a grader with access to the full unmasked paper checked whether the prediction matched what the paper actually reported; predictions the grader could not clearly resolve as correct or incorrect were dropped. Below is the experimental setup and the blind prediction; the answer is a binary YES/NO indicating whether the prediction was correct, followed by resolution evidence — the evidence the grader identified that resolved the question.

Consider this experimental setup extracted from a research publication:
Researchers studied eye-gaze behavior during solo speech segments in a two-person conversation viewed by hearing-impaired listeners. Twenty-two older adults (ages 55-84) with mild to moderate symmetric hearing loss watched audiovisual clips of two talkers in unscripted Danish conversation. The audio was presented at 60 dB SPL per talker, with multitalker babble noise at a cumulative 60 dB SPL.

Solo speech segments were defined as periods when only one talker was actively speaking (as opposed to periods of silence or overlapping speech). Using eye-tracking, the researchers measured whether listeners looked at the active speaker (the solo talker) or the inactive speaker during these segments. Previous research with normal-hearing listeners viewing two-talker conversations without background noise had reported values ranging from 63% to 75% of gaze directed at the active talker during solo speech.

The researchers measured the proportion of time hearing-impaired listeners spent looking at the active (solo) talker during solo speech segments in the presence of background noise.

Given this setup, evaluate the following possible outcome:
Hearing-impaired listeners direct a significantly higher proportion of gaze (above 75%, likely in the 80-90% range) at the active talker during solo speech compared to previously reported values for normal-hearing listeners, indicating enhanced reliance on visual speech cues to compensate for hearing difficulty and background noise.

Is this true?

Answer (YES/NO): NO